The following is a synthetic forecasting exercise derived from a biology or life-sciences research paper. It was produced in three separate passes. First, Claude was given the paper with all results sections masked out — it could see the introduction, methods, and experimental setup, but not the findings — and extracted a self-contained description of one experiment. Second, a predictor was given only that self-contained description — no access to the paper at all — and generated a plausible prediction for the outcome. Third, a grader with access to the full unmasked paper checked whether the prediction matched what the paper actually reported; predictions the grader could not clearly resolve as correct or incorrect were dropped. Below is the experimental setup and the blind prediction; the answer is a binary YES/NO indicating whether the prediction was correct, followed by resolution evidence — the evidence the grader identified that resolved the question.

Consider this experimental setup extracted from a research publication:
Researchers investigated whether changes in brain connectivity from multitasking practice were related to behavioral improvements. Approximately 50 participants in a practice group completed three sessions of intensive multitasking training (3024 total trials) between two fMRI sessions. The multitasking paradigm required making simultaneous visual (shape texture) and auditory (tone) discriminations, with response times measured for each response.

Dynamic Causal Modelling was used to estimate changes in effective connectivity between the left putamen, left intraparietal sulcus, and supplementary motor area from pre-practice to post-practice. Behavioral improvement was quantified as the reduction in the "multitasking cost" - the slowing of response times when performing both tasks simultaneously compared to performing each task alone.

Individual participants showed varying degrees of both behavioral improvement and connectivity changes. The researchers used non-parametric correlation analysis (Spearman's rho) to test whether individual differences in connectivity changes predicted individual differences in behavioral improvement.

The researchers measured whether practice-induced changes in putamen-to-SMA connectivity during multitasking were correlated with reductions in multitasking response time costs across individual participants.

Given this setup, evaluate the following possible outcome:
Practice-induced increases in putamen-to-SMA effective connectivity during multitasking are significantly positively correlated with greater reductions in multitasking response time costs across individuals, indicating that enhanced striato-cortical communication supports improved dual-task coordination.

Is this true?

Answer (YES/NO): NO